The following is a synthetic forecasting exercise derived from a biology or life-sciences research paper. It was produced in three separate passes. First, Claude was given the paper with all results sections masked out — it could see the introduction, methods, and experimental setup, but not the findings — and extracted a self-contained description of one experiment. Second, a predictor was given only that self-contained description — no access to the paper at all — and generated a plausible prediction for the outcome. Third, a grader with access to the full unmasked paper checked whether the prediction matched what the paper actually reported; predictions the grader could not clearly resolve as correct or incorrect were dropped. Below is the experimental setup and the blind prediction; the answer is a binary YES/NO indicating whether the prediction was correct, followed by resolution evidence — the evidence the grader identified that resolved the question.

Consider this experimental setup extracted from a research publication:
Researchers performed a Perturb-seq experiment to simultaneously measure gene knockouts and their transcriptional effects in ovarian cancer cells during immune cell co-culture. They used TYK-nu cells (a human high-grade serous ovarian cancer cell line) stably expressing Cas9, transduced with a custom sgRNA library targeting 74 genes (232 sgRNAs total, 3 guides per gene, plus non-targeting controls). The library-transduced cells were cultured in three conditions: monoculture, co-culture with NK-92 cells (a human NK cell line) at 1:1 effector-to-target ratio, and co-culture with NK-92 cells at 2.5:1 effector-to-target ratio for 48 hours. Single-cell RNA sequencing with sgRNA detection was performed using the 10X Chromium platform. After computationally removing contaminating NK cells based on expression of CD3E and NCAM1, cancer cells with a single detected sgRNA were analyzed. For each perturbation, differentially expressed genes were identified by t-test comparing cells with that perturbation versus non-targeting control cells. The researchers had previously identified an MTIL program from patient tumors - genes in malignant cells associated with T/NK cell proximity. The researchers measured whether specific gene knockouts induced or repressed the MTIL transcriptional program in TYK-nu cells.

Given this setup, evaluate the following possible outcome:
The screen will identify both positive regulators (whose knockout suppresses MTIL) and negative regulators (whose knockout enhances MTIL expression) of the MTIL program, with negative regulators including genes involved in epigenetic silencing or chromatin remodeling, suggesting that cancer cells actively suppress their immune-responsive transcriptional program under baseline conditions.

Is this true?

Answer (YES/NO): YES